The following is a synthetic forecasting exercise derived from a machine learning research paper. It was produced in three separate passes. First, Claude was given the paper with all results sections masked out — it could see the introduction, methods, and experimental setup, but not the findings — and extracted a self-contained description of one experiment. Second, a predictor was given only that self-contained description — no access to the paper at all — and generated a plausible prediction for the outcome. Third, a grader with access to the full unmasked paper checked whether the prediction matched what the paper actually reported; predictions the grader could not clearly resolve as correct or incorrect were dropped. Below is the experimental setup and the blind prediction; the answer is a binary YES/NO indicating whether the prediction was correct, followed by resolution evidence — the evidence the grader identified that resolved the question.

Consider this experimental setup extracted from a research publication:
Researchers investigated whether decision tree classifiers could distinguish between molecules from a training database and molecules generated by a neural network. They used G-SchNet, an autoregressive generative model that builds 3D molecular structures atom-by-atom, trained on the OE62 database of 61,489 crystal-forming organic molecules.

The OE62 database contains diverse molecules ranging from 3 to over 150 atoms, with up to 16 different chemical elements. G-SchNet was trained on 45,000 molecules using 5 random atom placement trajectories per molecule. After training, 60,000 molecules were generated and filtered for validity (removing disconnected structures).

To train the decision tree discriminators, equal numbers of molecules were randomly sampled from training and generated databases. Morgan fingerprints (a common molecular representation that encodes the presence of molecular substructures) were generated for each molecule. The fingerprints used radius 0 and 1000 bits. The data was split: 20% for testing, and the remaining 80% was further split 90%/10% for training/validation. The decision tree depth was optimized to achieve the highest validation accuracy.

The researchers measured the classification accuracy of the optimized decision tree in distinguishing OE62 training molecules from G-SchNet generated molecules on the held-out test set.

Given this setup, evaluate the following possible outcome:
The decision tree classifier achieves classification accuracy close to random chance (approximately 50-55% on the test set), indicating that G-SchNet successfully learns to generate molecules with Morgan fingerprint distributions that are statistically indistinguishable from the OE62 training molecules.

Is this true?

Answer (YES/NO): NO